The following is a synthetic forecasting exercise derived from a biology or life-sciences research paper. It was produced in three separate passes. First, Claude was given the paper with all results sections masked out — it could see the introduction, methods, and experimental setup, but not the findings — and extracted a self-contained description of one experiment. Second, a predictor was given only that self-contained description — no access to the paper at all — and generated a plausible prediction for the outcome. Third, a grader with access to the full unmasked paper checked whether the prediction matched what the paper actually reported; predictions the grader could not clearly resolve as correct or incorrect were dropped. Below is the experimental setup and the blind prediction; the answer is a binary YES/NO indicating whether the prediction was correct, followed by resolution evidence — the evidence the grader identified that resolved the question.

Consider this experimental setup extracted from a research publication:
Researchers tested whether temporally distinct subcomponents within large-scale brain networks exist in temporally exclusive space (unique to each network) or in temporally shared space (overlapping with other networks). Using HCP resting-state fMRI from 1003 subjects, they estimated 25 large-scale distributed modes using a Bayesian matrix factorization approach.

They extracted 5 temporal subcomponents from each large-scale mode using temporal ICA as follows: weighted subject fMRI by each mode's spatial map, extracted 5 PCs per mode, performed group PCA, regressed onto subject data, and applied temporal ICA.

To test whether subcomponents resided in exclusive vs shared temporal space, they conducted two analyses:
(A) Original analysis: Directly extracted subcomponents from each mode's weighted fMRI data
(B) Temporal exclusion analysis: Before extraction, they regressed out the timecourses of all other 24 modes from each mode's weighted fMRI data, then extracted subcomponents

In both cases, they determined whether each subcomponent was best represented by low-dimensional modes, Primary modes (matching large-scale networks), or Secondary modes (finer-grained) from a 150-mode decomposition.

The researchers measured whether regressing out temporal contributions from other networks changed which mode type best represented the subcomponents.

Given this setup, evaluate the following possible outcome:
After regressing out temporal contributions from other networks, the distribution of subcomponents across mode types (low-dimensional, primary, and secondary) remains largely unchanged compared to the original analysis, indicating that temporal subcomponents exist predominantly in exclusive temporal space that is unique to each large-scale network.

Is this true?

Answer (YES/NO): NO